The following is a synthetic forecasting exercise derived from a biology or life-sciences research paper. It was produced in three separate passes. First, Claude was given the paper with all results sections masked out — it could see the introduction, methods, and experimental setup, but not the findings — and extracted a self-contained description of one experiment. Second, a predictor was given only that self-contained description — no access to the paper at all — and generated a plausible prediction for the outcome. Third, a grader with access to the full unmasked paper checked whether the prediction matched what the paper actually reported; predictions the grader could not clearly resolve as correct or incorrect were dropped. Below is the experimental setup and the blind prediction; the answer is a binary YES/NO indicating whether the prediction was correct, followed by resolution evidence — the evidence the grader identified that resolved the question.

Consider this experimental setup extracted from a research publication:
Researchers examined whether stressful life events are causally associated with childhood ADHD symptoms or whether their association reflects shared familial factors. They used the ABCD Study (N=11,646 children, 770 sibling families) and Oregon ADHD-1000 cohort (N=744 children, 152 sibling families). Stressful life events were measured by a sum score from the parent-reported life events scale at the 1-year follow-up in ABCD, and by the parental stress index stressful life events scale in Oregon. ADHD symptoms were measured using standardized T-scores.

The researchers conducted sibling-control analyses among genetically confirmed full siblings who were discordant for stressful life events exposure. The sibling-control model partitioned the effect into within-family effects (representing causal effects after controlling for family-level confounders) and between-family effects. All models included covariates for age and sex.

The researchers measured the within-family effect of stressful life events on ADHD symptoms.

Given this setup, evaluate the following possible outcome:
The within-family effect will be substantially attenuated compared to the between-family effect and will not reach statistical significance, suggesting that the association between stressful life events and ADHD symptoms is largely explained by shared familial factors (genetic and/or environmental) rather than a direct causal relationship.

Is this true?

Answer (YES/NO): YES